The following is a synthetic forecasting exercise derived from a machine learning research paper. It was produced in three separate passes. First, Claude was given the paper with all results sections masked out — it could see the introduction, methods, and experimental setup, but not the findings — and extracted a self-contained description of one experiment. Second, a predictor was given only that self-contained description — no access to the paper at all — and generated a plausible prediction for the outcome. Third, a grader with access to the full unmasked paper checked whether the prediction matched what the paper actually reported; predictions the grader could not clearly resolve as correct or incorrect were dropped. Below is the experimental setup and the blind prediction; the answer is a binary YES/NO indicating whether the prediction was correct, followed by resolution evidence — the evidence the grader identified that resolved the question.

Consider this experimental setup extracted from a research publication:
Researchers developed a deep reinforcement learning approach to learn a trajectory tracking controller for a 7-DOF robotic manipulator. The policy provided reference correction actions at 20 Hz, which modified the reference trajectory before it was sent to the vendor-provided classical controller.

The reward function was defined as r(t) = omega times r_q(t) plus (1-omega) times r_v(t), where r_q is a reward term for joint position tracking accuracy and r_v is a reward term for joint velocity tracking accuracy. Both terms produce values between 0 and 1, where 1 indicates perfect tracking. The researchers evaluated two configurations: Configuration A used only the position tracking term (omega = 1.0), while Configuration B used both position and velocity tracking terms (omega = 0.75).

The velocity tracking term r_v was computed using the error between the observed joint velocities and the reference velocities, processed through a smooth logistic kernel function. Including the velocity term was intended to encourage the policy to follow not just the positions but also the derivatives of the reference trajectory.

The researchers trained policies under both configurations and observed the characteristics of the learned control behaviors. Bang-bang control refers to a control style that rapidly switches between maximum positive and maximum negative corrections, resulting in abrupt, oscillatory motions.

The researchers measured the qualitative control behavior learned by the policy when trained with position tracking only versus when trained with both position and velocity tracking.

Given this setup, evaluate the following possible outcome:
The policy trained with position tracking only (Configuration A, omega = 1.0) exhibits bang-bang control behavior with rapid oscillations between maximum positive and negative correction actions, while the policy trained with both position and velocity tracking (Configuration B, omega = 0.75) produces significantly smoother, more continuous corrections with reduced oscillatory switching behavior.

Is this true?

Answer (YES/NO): YES